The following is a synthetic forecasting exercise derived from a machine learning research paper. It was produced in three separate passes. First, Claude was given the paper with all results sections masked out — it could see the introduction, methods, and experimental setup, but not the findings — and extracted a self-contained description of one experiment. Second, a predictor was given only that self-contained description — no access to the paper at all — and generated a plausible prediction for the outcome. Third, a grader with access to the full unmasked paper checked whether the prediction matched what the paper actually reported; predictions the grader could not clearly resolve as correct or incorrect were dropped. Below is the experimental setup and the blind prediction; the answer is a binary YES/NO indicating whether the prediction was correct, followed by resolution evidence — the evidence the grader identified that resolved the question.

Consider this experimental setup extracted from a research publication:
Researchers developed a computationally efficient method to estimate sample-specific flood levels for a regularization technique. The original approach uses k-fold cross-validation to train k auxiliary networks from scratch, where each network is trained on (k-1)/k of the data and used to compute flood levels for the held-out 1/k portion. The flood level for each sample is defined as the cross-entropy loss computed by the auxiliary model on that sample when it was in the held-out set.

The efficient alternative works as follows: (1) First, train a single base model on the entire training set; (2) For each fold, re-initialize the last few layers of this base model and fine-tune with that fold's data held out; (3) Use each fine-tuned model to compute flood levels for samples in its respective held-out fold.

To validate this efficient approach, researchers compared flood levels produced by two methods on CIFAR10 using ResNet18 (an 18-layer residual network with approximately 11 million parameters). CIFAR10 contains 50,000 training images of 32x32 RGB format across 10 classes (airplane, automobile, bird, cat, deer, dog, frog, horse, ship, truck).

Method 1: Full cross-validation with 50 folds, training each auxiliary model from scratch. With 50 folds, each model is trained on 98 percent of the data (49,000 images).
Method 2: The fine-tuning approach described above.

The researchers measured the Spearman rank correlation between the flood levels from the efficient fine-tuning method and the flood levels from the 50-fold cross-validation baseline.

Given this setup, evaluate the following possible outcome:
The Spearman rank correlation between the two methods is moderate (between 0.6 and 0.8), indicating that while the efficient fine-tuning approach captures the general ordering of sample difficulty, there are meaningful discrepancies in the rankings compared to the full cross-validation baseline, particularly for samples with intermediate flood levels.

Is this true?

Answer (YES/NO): YES